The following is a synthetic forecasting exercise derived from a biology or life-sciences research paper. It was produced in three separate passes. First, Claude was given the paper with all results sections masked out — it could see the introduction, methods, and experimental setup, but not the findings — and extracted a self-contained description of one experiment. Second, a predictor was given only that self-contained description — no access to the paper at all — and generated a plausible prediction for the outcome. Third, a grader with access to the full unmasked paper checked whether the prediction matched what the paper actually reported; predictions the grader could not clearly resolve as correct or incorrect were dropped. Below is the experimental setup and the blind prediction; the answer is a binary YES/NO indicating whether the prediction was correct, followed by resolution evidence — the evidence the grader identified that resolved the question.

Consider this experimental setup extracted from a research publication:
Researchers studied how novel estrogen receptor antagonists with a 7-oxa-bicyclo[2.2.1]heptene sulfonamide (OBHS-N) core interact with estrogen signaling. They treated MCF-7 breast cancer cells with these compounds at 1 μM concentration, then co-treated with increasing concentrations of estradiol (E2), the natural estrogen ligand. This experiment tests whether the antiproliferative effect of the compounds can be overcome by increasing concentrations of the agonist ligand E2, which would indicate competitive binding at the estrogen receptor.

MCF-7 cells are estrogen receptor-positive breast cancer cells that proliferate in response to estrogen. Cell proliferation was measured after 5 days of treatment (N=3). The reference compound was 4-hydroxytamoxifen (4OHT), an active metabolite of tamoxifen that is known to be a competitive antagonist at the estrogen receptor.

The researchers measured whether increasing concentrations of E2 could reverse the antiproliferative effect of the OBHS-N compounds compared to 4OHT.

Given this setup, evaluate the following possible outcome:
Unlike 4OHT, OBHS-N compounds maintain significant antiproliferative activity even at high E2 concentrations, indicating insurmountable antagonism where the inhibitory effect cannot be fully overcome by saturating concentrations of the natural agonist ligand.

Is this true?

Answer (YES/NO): NO